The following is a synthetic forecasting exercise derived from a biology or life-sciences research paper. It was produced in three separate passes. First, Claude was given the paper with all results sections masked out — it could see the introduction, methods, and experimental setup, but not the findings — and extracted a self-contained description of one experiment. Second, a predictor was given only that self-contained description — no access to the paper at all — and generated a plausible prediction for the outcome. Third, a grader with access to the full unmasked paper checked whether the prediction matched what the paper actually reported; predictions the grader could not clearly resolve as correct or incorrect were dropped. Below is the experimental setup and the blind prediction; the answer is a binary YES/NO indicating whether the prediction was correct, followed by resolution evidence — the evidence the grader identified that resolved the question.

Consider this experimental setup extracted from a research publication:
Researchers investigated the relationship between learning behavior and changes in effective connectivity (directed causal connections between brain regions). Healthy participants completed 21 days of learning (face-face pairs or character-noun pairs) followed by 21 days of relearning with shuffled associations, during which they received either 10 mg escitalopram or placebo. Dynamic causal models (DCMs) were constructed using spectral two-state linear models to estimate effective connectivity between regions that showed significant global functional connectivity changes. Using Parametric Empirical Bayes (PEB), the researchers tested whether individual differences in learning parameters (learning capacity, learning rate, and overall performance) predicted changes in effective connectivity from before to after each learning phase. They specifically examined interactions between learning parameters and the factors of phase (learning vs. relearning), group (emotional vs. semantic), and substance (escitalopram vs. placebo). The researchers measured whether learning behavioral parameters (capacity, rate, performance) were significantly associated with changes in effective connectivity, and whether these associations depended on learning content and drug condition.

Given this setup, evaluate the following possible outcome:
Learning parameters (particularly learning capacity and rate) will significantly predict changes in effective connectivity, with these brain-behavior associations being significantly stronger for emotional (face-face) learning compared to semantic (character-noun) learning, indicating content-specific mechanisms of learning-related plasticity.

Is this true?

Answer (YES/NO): NO